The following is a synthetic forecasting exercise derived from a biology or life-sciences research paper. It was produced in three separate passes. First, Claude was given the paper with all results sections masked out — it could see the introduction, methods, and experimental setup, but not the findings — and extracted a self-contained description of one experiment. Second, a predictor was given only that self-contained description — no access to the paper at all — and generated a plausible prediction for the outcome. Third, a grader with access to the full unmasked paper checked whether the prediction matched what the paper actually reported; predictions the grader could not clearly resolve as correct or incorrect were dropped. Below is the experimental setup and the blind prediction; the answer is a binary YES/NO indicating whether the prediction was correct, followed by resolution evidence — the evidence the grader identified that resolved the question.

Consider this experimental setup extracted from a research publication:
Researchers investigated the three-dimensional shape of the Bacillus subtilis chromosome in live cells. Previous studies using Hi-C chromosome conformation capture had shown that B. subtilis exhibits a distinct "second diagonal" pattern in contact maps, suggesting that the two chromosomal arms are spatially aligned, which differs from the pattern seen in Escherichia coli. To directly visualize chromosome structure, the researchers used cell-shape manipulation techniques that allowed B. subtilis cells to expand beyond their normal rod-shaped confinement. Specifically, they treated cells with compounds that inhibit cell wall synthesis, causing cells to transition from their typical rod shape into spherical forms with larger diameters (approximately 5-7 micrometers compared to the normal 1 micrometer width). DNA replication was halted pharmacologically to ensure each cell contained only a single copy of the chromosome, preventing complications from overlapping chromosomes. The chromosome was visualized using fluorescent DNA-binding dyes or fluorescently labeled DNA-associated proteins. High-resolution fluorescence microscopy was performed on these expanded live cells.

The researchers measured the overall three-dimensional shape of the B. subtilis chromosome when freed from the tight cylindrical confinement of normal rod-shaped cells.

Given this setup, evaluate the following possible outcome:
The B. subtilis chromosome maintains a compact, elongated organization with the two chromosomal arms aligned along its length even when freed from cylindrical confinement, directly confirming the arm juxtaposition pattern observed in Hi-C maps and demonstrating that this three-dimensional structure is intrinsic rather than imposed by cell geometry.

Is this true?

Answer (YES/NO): YES